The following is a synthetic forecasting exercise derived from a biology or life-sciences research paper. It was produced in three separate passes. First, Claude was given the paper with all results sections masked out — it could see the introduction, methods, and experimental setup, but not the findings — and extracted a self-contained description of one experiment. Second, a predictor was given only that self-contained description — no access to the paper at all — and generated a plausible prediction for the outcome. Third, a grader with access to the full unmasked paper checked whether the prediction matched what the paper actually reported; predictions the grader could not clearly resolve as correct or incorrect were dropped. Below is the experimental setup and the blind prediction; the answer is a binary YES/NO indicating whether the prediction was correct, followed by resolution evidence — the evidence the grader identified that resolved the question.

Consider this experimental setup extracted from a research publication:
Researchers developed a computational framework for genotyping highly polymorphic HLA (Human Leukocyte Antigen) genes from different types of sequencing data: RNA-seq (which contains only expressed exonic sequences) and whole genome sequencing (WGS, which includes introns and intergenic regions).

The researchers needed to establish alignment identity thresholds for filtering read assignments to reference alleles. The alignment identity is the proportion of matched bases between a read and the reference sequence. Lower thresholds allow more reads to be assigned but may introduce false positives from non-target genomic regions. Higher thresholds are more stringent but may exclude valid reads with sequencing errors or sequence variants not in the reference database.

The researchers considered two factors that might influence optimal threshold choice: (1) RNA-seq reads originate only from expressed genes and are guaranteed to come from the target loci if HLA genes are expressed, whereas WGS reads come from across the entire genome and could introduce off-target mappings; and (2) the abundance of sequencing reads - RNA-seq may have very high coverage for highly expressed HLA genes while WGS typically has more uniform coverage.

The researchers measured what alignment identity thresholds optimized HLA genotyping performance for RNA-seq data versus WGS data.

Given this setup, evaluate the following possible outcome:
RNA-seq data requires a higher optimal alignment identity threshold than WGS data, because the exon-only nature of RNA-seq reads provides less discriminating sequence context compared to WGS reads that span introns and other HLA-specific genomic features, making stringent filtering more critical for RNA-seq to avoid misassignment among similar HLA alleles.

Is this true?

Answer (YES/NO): YES